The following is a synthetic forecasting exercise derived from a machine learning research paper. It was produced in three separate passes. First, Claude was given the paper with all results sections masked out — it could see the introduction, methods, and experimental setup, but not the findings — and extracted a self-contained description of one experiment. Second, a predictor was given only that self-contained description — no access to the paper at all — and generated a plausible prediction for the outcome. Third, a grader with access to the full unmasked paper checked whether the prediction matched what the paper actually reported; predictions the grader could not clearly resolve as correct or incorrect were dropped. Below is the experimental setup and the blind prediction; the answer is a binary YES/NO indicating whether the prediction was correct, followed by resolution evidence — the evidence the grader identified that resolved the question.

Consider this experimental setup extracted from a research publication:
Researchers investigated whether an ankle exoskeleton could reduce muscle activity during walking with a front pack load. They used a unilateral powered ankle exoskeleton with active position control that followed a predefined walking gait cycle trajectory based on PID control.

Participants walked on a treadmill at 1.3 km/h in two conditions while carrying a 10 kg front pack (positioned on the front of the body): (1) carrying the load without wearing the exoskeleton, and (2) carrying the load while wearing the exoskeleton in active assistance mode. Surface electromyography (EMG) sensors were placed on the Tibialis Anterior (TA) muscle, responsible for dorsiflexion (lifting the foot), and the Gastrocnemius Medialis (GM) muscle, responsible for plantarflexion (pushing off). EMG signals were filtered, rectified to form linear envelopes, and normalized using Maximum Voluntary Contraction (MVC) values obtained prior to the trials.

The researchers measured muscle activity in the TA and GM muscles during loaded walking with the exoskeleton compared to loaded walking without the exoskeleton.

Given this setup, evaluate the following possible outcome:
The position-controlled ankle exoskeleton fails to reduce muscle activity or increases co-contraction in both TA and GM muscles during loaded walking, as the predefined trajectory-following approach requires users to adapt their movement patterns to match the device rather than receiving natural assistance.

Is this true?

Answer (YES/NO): NO